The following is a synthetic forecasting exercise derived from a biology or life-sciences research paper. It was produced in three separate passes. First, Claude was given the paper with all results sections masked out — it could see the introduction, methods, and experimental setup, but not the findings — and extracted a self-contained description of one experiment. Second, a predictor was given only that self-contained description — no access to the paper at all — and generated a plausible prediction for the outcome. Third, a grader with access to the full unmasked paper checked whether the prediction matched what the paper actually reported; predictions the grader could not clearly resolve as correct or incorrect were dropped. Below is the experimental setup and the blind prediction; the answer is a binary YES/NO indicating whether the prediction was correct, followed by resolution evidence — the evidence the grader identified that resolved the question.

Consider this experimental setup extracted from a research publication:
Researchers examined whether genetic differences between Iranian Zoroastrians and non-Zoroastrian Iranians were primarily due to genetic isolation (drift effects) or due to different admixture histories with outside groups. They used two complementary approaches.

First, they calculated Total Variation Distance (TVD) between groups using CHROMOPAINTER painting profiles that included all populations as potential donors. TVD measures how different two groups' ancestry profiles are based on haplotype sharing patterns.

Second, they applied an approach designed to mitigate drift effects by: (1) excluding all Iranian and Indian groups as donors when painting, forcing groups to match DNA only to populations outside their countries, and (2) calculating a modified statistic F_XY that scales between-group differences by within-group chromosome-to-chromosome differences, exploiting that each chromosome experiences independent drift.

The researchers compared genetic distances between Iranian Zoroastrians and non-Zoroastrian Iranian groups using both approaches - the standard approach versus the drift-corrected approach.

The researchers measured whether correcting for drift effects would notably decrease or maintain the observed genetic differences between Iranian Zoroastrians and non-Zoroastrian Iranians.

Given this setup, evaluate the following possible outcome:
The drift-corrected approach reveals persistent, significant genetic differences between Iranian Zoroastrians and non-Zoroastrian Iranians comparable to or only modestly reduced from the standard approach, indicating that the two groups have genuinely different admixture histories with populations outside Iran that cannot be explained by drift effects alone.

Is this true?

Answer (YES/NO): NO